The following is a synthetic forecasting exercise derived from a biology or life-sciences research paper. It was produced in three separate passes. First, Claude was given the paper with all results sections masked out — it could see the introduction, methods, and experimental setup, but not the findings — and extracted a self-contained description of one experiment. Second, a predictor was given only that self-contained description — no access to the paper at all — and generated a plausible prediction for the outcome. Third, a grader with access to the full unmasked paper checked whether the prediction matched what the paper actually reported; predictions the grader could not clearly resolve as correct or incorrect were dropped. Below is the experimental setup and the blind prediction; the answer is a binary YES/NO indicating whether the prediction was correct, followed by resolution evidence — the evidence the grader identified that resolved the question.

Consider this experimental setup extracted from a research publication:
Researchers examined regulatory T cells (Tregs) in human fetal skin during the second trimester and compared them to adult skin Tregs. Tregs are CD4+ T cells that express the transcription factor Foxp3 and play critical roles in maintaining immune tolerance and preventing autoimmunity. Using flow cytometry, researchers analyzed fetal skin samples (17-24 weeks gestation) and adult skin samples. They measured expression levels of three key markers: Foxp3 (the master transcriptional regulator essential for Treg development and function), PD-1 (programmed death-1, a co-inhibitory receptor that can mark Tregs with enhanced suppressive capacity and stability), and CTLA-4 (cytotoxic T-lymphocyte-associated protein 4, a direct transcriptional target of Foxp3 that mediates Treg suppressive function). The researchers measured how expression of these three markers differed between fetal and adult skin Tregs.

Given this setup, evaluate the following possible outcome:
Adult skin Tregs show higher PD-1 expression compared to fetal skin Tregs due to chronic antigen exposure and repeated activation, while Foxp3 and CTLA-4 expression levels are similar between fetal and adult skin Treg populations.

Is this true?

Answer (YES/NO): NO